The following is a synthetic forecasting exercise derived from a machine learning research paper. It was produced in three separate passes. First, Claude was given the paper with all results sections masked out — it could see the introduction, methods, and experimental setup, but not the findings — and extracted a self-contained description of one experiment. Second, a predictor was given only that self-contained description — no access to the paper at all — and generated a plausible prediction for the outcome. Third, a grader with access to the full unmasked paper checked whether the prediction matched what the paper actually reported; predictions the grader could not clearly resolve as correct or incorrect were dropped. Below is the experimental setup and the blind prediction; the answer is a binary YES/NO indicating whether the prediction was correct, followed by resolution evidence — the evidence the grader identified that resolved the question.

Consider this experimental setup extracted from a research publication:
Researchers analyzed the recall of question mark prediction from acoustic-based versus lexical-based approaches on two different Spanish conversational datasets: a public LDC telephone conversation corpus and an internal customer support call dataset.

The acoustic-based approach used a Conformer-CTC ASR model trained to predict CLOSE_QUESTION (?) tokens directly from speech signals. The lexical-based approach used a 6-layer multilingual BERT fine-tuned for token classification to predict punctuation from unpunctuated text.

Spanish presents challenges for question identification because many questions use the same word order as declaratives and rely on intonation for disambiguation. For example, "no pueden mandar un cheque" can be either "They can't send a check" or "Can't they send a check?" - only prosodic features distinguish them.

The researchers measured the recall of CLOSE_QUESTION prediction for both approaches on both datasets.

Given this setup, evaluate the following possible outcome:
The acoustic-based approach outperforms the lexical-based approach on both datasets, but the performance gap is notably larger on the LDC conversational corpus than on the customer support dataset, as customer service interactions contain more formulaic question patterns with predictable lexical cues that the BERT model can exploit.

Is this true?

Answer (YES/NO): NO